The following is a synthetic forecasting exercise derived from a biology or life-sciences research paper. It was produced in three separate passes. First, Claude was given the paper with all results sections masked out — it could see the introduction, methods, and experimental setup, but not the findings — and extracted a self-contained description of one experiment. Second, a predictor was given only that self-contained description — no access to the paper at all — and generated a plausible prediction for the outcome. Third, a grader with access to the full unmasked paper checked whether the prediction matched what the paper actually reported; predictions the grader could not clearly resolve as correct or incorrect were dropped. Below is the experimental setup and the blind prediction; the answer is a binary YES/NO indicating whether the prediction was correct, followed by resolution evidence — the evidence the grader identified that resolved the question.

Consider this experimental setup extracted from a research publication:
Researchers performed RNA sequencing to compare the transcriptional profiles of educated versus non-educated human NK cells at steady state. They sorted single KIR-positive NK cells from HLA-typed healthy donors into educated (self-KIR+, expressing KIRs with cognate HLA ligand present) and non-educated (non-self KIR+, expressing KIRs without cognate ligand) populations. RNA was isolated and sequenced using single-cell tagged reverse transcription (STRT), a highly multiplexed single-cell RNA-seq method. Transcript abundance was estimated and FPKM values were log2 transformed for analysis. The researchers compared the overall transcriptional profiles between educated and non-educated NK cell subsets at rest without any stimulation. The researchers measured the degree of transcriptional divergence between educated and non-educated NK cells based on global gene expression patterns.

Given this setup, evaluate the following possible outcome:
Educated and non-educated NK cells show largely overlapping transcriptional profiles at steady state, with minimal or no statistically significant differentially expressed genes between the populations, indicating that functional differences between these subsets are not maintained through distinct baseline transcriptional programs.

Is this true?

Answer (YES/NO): YES